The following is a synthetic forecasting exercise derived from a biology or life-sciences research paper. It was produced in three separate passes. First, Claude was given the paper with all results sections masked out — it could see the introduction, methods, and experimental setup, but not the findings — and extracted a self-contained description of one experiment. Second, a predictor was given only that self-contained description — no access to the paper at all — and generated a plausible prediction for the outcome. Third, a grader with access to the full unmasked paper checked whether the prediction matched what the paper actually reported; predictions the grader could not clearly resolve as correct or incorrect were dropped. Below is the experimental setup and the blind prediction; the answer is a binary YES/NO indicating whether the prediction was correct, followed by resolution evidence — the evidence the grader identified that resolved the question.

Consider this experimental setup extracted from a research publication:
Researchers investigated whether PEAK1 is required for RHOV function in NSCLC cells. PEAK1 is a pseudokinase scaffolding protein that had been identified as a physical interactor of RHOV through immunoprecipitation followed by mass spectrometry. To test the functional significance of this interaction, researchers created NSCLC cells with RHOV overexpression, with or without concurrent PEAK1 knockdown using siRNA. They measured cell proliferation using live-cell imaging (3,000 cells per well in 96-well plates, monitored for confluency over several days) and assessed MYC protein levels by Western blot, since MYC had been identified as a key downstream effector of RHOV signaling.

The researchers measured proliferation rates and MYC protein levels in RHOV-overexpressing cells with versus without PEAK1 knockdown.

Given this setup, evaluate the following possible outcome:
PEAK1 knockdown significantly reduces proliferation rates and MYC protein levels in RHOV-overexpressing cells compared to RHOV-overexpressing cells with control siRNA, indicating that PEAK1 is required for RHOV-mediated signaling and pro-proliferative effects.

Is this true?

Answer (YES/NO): YES